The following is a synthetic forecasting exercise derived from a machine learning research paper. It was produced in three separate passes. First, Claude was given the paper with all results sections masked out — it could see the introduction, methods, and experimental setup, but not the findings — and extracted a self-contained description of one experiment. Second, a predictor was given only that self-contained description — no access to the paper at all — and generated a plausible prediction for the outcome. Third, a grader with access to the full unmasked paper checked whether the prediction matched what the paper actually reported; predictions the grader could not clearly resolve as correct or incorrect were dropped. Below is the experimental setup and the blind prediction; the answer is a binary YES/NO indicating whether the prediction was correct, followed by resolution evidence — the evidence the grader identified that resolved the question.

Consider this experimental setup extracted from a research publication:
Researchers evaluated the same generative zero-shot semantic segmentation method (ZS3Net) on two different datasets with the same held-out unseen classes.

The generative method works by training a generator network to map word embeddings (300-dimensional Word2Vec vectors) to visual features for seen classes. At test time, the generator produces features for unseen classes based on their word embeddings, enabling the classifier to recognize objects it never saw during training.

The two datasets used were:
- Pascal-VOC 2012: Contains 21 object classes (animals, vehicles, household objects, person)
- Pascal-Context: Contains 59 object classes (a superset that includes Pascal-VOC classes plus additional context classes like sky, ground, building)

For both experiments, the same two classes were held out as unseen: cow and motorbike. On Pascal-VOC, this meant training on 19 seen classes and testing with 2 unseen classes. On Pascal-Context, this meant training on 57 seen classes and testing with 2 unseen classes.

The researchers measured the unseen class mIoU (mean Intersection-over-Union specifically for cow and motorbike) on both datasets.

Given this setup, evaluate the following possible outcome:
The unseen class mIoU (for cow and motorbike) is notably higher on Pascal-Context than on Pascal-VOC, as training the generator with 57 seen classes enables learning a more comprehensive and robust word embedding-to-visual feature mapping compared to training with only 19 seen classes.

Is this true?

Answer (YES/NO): NO